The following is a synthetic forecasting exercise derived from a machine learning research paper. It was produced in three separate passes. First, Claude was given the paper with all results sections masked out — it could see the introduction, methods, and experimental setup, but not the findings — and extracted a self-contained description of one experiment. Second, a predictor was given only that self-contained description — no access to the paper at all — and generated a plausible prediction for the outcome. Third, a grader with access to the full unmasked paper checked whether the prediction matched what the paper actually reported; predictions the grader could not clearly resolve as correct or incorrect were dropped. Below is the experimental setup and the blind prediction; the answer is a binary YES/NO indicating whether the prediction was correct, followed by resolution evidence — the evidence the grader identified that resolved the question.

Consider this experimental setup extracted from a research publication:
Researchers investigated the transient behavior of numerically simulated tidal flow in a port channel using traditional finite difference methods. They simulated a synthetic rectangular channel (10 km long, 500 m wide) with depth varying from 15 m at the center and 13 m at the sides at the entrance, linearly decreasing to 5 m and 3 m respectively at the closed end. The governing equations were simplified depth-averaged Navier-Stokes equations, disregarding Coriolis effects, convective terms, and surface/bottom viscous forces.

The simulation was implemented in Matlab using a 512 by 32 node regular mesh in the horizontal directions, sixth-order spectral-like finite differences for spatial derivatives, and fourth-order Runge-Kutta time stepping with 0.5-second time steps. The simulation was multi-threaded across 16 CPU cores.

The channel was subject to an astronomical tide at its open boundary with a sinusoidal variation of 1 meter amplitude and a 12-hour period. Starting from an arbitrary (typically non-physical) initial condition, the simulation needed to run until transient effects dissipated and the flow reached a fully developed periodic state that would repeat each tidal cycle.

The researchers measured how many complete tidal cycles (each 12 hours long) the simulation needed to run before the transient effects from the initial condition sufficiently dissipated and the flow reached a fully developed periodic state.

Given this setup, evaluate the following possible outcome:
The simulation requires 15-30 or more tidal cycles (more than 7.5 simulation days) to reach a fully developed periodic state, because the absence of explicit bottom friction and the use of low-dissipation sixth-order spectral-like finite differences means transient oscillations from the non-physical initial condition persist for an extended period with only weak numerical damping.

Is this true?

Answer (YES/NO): NO